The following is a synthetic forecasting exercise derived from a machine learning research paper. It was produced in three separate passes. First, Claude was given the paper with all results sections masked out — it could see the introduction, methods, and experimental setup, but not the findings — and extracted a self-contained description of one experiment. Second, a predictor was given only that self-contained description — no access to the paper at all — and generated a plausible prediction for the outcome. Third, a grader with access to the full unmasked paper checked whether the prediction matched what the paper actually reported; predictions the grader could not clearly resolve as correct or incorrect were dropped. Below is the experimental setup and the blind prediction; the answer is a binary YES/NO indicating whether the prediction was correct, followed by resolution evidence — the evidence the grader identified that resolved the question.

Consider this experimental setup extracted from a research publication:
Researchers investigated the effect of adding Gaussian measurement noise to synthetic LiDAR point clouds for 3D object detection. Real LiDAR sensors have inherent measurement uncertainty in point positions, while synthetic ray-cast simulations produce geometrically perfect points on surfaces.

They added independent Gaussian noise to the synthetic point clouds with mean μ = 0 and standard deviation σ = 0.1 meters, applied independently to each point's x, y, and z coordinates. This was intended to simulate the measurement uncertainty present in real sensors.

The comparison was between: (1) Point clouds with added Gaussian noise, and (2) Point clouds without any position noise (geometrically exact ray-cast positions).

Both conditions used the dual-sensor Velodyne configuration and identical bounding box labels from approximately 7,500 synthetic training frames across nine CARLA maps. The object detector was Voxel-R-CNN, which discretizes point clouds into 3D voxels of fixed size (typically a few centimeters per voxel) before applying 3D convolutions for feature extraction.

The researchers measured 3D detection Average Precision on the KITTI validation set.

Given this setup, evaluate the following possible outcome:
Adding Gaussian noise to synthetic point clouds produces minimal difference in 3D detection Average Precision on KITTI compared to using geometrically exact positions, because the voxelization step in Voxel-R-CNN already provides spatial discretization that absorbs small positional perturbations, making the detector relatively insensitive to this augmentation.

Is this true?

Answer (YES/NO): YES